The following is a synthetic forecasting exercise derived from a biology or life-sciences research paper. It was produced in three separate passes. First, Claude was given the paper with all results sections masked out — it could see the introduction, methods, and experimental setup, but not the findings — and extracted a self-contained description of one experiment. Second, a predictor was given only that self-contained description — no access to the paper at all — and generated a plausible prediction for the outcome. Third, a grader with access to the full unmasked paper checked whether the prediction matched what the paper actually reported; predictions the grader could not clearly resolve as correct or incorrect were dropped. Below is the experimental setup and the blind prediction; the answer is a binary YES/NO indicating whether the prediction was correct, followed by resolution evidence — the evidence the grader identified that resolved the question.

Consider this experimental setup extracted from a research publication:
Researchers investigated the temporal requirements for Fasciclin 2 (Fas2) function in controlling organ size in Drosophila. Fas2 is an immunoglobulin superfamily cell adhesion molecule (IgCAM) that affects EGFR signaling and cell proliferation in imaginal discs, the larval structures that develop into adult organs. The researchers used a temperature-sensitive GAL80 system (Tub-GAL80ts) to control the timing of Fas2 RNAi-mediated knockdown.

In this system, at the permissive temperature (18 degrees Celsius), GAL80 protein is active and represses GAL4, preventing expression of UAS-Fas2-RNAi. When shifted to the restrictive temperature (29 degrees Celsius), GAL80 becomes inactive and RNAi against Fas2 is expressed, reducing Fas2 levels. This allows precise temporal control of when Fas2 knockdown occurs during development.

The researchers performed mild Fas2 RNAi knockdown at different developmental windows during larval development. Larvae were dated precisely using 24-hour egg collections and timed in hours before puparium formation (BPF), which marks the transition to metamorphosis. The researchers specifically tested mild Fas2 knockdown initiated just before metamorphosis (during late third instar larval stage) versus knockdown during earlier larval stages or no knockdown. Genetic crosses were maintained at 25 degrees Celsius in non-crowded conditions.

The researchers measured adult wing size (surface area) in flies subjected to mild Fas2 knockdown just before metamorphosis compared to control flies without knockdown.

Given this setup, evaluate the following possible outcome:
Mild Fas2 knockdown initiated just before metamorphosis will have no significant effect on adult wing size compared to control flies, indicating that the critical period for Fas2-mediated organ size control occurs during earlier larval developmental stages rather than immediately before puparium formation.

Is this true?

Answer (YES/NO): NO